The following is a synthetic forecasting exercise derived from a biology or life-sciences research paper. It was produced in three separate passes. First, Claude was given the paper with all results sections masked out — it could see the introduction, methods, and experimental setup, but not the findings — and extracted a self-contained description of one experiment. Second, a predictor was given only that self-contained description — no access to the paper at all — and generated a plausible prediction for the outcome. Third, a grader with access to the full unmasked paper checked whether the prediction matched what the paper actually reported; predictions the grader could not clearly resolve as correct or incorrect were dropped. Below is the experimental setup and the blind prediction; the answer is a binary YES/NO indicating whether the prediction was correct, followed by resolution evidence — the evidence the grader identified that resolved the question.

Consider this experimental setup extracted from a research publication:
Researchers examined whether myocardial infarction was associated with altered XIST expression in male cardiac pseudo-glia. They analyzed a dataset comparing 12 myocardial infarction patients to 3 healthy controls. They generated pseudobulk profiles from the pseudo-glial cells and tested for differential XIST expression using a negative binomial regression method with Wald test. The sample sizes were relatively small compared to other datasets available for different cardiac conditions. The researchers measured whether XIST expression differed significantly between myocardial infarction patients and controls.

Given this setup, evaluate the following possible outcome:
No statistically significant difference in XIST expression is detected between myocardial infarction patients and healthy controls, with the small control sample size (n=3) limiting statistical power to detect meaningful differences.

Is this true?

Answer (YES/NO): YES